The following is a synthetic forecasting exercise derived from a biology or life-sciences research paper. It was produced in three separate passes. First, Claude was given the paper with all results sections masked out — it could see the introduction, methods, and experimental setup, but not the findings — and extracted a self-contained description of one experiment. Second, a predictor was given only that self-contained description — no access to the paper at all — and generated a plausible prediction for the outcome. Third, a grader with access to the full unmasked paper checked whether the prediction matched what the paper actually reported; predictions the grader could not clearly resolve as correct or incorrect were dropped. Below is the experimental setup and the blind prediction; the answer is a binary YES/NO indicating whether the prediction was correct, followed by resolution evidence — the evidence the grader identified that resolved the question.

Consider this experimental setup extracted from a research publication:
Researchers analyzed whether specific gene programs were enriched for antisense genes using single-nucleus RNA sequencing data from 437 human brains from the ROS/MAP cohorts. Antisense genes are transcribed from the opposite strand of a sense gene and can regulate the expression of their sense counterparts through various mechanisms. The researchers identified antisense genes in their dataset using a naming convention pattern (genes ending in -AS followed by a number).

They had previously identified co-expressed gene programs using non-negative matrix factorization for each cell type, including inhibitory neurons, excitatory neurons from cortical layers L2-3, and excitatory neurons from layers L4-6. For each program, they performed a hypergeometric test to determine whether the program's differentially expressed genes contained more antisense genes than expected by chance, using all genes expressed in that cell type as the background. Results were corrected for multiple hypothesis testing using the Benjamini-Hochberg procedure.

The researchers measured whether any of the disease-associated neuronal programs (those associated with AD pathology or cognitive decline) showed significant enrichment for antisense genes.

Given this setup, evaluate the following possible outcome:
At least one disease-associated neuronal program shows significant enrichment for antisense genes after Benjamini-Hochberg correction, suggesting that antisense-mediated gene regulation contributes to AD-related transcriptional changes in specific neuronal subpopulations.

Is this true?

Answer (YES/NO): YES